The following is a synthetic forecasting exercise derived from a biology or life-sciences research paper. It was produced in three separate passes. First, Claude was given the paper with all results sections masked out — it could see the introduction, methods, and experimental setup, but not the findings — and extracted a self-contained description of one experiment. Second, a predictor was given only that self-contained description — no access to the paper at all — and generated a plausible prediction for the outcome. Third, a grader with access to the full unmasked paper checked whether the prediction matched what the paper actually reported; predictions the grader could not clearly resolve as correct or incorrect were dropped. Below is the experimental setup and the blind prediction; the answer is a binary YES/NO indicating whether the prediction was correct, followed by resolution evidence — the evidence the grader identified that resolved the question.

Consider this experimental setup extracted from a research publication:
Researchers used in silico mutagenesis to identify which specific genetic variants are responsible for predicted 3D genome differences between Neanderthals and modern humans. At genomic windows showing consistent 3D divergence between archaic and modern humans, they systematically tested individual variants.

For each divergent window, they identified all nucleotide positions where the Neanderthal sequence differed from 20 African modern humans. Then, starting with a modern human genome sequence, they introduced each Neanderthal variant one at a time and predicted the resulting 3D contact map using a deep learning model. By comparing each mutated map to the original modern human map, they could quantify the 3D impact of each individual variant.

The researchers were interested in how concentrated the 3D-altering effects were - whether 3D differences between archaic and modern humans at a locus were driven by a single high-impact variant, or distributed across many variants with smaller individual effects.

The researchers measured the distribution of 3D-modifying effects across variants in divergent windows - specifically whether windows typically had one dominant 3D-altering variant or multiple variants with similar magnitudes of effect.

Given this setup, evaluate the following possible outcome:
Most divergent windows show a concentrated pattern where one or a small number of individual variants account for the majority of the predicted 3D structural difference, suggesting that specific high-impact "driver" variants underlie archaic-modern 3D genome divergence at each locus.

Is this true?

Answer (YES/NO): YES